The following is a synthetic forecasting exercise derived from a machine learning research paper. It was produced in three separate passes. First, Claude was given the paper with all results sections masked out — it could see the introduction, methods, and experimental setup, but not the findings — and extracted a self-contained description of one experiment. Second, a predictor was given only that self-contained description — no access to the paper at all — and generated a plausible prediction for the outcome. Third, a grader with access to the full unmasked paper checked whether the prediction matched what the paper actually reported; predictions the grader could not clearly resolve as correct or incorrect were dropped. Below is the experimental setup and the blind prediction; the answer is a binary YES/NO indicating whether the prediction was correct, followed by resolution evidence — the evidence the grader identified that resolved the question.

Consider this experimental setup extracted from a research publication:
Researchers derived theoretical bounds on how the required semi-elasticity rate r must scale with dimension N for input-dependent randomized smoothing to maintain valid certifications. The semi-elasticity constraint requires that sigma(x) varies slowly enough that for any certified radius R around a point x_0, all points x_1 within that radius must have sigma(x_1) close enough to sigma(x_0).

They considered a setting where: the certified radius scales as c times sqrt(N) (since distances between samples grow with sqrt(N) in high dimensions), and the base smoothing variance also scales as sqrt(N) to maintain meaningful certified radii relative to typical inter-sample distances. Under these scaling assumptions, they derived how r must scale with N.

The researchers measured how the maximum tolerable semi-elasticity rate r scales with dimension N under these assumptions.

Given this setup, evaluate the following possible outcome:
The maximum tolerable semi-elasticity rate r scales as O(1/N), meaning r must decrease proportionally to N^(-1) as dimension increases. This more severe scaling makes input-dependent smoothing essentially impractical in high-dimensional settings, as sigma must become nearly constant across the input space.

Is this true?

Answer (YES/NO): YES